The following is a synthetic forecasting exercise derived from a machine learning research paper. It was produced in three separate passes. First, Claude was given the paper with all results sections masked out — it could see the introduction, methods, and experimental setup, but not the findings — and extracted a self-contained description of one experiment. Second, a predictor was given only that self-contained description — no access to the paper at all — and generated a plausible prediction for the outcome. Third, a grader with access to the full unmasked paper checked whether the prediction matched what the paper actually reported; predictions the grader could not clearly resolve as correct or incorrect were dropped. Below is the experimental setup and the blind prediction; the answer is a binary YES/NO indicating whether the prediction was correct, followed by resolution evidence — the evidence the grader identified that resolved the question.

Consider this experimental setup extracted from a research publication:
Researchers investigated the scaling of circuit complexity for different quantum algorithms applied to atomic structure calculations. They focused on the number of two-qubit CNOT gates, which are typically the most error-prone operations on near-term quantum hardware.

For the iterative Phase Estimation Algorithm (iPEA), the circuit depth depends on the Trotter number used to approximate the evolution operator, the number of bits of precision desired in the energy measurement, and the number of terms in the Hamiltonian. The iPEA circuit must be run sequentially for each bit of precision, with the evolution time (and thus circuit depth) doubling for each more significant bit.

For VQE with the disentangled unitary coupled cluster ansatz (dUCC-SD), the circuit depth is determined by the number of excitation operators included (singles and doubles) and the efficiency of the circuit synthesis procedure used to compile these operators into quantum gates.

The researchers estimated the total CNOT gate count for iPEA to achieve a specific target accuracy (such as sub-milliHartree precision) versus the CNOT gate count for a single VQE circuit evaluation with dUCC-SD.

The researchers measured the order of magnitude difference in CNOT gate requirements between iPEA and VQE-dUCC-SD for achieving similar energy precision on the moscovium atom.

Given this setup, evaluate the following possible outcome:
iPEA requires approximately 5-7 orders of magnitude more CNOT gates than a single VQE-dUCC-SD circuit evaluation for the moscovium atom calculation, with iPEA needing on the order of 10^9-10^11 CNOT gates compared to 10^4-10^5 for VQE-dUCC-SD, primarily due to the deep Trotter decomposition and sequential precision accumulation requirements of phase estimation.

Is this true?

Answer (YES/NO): NO